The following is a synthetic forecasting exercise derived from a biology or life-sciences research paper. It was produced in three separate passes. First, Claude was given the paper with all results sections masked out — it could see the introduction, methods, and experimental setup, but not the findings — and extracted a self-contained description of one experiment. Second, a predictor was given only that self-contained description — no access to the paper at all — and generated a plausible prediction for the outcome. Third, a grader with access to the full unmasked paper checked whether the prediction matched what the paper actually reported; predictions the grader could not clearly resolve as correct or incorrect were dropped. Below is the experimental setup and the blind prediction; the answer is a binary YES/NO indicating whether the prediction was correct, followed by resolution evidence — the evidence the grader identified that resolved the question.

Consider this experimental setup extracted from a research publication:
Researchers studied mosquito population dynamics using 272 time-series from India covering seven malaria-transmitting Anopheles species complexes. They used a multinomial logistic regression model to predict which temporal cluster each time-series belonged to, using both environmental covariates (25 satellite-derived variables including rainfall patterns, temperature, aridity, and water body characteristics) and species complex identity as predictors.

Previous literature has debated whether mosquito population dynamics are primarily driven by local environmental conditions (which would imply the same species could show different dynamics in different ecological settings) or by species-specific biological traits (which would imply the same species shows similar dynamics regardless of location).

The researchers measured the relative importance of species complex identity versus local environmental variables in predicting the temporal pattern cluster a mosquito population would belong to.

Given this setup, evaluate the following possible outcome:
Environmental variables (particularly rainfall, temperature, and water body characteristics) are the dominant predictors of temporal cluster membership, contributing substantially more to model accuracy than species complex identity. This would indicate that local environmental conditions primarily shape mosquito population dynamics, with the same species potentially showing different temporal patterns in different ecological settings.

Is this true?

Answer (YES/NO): NO